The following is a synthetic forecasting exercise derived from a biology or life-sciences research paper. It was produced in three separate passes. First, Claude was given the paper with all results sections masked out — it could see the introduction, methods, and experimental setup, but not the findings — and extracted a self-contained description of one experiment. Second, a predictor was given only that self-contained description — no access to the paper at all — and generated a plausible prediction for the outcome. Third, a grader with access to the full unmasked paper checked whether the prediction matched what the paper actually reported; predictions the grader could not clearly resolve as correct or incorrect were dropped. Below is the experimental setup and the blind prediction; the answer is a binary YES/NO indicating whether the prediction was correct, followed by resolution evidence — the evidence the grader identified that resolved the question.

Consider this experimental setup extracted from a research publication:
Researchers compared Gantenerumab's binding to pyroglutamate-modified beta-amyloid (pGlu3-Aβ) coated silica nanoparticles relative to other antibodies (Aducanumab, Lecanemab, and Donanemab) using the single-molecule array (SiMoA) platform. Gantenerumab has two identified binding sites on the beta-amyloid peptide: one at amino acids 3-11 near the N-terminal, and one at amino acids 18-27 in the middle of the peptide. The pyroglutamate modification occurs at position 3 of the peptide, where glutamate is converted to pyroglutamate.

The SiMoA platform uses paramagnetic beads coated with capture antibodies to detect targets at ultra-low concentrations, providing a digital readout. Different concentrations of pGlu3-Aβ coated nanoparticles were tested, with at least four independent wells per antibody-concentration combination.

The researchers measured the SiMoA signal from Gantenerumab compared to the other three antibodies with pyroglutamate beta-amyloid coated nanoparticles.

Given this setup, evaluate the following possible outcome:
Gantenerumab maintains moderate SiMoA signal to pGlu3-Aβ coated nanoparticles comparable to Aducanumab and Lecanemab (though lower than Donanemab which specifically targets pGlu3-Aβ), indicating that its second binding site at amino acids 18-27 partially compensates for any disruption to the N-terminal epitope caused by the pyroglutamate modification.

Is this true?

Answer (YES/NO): NO